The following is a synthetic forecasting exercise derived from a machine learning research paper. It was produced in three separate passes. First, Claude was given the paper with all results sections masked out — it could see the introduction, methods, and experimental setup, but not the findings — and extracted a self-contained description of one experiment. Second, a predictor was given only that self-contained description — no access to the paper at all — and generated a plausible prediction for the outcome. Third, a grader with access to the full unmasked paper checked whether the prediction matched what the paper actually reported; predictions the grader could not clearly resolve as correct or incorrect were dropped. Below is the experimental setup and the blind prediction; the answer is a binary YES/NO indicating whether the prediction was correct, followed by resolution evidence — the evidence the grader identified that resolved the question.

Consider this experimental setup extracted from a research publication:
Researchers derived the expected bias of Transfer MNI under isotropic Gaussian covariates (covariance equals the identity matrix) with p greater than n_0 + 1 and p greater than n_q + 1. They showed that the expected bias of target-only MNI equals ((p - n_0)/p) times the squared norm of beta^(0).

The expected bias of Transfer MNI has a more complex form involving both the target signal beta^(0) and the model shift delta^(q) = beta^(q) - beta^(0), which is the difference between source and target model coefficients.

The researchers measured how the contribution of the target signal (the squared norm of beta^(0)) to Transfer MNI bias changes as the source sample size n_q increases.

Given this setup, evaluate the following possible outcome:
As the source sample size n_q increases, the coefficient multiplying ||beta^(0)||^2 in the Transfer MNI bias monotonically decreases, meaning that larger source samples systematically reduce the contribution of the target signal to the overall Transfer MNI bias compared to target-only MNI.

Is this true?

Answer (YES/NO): YES